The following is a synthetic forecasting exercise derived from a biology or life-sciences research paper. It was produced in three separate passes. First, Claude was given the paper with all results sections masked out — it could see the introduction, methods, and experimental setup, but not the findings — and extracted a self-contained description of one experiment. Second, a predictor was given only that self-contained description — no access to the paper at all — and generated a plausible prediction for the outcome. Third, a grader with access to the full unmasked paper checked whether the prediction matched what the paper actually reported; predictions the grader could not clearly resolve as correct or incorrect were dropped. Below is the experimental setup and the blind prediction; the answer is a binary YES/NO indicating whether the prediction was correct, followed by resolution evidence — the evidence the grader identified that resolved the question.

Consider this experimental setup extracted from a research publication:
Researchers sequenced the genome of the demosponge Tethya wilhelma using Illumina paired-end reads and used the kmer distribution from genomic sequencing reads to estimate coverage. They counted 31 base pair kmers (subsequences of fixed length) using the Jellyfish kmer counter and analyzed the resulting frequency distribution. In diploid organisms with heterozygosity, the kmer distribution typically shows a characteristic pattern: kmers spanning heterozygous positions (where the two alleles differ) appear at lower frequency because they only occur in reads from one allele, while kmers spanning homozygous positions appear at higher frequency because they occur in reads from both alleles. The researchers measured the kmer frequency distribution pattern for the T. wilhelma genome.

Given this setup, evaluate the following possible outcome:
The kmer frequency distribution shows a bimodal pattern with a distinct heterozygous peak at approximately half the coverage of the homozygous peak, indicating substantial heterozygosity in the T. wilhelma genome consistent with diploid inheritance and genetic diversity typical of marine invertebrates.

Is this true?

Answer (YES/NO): YES